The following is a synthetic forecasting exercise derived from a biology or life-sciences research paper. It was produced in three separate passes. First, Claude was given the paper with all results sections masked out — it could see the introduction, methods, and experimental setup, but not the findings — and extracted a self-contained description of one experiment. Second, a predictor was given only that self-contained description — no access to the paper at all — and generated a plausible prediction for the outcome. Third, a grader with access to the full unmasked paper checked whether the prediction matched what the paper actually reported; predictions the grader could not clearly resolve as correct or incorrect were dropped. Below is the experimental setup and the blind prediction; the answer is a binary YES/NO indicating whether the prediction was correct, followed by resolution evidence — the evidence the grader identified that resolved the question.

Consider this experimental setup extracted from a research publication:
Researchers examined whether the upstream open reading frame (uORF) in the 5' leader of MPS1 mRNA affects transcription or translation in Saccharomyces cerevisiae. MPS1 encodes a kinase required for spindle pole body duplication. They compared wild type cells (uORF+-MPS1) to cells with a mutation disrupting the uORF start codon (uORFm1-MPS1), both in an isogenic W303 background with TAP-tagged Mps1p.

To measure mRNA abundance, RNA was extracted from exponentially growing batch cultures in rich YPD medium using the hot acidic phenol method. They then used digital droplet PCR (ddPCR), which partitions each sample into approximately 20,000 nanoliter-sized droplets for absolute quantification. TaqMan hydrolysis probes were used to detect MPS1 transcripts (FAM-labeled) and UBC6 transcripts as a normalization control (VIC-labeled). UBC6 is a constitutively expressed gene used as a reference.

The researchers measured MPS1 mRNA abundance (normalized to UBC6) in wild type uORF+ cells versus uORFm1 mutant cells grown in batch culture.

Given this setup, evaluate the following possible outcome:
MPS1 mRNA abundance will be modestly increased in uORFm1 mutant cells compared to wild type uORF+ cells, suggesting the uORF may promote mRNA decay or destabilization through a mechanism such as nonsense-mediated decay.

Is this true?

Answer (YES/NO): NO